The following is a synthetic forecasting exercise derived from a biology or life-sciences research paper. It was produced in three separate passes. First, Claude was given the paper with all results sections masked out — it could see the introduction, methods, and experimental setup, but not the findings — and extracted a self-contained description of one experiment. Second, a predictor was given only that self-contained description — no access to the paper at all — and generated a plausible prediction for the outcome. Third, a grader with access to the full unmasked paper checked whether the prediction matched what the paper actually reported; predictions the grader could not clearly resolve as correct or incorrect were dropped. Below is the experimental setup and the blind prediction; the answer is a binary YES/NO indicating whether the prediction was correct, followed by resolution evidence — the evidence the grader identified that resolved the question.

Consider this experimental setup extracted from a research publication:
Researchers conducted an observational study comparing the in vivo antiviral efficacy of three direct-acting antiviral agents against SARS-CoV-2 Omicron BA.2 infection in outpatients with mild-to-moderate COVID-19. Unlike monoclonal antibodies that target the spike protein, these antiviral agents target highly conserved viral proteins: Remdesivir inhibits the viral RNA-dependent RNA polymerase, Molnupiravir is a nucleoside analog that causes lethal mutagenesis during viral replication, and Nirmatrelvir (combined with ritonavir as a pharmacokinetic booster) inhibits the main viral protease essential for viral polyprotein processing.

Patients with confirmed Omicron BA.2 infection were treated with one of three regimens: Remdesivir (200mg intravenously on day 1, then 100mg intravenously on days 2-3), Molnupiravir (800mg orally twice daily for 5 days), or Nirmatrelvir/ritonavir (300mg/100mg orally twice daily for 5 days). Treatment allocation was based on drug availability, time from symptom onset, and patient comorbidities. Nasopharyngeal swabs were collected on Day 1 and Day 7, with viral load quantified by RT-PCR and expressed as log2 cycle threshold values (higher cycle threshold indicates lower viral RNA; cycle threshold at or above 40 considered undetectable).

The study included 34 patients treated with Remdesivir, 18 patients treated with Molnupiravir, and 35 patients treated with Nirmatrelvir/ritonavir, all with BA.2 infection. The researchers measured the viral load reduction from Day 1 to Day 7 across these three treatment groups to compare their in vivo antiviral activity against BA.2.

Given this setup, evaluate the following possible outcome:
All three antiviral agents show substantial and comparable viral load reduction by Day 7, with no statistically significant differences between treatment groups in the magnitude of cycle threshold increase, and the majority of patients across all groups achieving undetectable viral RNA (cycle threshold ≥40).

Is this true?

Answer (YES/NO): NO